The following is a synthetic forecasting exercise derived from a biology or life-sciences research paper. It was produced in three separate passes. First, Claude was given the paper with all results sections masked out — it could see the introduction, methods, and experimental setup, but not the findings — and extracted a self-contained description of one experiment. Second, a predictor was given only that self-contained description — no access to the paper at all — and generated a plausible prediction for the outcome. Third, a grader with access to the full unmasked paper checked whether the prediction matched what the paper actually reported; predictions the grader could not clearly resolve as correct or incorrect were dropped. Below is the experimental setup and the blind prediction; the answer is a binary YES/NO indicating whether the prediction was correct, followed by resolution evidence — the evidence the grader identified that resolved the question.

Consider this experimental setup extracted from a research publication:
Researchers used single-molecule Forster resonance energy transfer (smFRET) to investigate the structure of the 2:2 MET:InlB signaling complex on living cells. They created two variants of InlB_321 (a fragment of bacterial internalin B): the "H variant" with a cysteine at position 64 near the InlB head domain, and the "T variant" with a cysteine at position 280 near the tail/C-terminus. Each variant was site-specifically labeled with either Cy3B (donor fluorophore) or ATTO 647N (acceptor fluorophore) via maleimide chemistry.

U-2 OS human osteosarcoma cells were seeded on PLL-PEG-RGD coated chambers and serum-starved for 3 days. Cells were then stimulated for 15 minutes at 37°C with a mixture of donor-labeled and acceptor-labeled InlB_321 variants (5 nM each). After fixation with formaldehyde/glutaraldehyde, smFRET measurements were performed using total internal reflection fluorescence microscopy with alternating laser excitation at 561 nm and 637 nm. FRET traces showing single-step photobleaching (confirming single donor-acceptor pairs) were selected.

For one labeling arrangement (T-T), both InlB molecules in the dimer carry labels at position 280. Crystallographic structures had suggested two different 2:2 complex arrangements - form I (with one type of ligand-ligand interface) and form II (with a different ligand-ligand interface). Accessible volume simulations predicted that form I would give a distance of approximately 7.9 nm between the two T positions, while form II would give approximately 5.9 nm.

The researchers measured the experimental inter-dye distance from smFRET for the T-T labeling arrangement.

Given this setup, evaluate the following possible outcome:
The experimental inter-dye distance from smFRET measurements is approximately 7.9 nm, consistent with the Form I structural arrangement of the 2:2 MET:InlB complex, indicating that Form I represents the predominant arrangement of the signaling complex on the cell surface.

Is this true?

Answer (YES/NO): NO